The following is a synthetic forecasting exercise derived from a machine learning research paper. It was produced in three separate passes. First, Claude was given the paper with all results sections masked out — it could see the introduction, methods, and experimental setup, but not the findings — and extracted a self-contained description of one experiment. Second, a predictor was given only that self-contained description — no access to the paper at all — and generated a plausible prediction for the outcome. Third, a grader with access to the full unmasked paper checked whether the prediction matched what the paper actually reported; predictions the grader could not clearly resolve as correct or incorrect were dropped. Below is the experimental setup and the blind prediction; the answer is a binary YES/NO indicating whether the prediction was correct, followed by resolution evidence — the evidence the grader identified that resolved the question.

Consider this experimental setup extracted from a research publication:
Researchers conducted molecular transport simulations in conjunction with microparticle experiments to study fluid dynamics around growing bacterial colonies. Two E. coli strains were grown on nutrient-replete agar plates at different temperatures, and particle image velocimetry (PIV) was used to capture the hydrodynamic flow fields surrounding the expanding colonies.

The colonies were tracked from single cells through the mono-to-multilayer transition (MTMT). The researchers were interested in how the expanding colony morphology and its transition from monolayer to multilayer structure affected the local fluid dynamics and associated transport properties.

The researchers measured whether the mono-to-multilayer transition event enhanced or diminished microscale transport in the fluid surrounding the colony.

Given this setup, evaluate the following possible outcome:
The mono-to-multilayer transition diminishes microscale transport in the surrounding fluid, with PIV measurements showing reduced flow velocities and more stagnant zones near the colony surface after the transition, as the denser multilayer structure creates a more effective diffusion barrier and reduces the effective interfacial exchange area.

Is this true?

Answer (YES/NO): NO